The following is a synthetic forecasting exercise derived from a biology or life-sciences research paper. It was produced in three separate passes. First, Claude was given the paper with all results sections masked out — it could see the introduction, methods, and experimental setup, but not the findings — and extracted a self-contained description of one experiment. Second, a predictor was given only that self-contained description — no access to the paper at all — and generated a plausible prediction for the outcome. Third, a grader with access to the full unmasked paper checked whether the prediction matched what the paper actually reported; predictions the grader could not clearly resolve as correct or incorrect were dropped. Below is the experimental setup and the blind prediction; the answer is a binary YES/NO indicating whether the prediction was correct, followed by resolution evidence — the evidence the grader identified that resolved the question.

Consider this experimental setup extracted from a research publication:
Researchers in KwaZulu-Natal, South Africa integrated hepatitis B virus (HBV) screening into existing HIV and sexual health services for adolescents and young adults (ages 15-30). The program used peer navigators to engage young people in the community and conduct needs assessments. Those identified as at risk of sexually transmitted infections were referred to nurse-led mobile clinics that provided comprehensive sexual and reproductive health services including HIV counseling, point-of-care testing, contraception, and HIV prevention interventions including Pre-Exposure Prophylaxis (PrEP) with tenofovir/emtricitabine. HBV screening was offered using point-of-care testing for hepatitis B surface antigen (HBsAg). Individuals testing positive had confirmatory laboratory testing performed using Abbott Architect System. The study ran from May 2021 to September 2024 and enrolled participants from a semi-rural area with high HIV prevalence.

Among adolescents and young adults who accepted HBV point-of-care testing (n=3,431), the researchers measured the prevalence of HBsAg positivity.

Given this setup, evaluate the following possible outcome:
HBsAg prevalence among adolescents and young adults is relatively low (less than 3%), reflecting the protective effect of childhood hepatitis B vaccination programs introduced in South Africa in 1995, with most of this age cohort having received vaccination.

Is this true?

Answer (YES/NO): YES